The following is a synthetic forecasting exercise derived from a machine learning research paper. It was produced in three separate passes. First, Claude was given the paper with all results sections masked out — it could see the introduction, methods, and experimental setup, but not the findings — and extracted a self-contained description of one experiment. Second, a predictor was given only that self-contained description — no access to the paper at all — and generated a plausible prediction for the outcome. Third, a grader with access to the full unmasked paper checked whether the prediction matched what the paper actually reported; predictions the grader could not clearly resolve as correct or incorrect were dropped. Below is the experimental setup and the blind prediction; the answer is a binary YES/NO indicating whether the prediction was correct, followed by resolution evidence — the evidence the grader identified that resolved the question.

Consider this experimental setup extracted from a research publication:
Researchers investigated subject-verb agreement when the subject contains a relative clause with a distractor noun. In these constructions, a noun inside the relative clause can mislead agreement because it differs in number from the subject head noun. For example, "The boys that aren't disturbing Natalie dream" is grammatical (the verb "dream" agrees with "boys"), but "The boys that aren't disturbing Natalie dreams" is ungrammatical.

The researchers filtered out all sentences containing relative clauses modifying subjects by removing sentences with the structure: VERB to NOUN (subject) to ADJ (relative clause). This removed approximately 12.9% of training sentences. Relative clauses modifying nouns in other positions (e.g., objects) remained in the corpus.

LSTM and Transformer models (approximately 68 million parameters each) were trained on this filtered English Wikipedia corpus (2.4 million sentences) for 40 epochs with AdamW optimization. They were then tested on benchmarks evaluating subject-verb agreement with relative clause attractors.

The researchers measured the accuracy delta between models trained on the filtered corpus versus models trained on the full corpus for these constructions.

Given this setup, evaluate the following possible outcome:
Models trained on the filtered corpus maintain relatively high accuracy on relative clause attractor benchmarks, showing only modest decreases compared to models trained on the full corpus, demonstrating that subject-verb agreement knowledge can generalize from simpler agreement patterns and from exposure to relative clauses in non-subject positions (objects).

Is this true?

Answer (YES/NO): YES